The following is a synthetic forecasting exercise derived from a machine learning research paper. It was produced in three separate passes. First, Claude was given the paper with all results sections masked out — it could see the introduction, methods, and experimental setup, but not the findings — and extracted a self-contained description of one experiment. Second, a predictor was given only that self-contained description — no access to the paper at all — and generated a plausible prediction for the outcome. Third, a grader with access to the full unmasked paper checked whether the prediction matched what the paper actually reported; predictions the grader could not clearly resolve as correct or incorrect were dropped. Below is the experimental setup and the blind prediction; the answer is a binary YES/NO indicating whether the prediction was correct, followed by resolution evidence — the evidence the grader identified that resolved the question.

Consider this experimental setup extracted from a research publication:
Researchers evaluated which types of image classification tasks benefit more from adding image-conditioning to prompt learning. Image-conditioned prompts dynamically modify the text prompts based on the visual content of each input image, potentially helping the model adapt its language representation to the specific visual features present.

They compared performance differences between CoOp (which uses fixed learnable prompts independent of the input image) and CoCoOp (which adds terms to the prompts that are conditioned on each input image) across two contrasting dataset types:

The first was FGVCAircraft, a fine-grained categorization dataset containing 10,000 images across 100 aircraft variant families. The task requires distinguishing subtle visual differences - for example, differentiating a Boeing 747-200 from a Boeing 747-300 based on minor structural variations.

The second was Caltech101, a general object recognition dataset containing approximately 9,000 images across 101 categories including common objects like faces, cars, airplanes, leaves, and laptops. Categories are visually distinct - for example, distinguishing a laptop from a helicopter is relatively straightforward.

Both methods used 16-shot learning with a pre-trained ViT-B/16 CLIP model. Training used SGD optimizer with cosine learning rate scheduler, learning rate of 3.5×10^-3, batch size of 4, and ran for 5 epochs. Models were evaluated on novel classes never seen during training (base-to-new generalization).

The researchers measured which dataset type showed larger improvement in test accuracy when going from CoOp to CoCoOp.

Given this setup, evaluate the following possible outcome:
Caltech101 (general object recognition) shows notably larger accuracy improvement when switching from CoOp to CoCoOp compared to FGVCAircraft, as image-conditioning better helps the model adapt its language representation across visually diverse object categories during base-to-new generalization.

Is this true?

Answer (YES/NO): NO